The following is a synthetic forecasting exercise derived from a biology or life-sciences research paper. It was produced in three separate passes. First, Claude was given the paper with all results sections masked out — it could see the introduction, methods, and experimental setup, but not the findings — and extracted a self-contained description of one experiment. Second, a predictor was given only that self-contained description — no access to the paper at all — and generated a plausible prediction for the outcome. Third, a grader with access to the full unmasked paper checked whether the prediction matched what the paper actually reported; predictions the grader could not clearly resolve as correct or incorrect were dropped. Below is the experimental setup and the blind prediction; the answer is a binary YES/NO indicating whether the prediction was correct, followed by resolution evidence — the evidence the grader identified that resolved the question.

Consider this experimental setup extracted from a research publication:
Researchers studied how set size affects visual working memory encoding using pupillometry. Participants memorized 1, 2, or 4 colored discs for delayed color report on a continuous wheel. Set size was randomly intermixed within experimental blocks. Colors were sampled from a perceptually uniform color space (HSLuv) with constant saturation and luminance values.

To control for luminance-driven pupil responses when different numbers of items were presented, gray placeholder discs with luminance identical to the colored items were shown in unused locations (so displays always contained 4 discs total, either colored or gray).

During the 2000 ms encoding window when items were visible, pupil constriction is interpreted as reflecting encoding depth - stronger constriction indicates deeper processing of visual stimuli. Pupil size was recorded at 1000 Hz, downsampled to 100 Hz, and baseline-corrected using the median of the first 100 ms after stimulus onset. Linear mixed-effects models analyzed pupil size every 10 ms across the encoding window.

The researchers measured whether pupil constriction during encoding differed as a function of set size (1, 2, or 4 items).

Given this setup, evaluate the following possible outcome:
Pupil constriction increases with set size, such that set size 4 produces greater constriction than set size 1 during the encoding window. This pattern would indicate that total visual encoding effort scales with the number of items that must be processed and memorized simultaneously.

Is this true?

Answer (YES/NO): NO